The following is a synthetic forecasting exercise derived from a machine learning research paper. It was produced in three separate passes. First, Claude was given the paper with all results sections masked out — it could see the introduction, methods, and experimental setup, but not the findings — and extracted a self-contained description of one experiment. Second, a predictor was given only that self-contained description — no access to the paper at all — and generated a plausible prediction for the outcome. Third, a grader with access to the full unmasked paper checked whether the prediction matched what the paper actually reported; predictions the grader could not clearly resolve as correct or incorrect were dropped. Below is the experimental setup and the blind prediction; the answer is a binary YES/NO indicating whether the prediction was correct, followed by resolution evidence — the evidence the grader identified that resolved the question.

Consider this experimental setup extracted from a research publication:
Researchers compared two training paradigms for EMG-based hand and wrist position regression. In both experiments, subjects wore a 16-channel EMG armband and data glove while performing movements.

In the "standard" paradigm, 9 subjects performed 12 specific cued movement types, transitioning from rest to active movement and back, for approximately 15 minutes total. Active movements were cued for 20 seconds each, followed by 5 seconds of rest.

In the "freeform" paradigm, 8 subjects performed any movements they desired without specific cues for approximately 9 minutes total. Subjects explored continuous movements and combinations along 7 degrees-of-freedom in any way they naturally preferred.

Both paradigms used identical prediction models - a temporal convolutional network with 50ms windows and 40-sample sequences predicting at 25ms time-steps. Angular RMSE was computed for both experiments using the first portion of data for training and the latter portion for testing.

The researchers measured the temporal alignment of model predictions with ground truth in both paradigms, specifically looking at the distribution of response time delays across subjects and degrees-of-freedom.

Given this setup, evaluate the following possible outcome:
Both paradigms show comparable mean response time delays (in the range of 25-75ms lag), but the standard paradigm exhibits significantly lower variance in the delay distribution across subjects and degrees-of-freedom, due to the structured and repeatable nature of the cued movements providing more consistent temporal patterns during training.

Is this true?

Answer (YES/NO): NO